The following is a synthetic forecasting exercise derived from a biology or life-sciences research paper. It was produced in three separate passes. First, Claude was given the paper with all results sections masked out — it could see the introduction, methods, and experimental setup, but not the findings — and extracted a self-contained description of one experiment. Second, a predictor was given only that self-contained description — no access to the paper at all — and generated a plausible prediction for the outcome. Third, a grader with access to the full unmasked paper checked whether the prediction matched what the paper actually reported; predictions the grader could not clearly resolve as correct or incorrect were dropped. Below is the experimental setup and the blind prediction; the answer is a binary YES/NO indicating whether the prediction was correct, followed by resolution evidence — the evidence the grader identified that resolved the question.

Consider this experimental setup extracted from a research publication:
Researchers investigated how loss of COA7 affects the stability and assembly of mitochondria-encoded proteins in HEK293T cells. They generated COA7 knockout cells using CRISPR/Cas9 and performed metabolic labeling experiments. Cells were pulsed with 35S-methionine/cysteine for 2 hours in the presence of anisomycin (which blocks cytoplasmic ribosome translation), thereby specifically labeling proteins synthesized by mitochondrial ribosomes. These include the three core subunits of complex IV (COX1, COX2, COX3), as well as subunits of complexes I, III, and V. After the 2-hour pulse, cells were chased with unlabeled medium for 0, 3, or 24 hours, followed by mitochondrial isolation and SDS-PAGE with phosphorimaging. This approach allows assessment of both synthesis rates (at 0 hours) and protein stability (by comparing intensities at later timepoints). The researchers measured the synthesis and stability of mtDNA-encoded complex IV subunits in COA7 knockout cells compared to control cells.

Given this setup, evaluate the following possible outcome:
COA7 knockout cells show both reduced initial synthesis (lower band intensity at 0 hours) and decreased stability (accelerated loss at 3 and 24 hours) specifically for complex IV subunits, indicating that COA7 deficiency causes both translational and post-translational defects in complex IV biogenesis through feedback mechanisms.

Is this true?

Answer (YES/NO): NO